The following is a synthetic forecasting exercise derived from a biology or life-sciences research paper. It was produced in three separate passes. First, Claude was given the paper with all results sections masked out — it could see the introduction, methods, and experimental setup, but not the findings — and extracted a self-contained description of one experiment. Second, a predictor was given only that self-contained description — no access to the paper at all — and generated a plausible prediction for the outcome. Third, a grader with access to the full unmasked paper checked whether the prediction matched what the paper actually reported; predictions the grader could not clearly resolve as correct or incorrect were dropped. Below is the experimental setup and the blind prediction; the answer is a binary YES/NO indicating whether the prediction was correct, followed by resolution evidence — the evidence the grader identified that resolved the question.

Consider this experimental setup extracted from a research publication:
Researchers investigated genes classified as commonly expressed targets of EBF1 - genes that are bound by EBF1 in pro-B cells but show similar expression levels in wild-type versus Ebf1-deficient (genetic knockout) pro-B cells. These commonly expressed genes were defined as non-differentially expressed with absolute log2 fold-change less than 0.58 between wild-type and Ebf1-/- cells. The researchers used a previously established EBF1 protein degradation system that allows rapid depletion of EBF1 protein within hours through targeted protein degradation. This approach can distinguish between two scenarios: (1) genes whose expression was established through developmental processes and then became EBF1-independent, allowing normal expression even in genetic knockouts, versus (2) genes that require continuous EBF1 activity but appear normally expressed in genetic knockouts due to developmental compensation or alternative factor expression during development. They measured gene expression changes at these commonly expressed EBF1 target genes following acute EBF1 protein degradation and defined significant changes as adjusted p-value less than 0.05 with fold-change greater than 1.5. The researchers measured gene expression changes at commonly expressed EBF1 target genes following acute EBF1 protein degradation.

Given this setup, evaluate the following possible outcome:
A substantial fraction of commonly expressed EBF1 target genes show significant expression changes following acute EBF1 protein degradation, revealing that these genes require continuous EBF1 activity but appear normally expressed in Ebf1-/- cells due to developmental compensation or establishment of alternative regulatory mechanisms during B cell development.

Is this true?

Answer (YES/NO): YES